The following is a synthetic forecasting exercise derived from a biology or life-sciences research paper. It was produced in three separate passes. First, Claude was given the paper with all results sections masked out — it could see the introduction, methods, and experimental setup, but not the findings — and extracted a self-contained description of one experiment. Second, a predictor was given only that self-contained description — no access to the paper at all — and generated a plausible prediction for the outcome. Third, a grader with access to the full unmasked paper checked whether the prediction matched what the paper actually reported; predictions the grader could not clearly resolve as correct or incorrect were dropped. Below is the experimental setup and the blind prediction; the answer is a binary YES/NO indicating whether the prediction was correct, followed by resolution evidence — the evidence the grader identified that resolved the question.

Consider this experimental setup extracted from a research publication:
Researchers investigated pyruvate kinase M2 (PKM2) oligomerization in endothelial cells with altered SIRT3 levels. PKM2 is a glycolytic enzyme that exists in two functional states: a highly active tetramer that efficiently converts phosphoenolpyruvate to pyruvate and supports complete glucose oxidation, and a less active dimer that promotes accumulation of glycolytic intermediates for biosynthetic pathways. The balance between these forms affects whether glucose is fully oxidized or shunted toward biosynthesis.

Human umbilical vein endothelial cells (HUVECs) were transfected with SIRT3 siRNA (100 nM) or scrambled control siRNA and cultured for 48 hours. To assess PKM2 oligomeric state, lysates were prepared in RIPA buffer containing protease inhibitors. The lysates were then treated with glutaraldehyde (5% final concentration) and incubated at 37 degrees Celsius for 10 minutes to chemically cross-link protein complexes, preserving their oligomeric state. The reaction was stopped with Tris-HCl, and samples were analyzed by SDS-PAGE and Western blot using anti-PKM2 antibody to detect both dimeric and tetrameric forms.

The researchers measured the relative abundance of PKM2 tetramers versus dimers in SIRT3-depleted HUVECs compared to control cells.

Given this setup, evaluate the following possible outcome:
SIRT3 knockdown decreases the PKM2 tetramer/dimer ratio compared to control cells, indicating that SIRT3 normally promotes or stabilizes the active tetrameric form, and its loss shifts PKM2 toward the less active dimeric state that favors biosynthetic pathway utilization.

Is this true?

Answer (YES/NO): YES